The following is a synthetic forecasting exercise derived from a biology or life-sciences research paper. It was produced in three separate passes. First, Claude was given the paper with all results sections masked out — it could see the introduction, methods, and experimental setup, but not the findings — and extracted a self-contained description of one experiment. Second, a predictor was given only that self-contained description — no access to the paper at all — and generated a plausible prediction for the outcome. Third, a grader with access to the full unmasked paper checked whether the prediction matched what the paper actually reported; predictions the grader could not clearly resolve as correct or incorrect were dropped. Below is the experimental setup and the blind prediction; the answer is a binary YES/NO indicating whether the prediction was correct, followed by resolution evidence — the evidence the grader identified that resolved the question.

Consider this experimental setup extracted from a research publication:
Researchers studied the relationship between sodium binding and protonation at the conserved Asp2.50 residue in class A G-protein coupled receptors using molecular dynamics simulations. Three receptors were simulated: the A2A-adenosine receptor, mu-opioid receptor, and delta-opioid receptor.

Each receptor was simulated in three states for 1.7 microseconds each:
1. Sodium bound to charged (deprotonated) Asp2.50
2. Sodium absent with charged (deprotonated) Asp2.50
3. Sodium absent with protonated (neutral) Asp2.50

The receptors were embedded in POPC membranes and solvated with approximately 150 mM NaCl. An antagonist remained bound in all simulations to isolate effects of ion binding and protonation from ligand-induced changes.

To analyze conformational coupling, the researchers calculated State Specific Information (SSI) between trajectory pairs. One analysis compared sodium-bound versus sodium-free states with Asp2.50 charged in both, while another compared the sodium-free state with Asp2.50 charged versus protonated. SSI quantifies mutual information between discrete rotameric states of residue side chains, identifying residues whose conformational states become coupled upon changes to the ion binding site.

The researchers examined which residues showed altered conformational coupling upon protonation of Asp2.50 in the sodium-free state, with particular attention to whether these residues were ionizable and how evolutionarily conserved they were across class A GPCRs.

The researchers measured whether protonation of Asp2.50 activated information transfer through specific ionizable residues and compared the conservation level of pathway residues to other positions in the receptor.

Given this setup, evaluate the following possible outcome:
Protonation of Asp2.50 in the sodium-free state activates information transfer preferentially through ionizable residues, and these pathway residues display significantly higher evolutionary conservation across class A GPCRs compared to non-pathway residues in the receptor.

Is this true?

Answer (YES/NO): YES